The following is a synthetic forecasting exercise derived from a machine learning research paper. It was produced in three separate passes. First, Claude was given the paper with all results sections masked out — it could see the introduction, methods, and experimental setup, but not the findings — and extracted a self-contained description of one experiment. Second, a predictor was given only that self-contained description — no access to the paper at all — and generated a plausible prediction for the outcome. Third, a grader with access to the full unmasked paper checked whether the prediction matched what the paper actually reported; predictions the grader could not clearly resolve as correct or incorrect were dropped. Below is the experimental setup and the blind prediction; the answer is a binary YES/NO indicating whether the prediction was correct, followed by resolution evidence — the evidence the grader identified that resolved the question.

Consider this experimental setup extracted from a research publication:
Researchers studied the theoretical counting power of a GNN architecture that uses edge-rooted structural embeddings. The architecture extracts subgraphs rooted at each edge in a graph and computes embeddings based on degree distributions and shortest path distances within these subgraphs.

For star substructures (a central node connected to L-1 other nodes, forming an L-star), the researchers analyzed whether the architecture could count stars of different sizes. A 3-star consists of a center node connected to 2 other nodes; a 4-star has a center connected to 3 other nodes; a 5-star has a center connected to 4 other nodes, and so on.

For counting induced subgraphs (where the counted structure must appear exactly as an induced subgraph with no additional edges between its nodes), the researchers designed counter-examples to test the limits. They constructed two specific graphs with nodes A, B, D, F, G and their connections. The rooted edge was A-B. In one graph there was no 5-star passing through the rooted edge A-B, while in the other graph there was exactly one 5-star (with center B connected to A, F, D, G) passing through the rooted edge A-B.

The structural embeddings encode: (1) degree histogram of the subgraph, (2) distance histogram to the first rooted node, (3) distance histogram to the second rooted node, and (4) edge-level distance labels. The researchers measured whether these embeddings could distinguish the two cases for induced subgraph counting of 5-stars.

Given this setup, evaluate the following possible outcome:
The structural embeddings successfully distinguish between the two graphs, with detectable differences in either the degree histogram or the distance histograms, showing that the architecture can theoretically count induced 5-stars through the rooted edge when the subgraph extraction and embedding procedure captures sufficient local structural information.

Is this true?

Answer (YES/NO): NO